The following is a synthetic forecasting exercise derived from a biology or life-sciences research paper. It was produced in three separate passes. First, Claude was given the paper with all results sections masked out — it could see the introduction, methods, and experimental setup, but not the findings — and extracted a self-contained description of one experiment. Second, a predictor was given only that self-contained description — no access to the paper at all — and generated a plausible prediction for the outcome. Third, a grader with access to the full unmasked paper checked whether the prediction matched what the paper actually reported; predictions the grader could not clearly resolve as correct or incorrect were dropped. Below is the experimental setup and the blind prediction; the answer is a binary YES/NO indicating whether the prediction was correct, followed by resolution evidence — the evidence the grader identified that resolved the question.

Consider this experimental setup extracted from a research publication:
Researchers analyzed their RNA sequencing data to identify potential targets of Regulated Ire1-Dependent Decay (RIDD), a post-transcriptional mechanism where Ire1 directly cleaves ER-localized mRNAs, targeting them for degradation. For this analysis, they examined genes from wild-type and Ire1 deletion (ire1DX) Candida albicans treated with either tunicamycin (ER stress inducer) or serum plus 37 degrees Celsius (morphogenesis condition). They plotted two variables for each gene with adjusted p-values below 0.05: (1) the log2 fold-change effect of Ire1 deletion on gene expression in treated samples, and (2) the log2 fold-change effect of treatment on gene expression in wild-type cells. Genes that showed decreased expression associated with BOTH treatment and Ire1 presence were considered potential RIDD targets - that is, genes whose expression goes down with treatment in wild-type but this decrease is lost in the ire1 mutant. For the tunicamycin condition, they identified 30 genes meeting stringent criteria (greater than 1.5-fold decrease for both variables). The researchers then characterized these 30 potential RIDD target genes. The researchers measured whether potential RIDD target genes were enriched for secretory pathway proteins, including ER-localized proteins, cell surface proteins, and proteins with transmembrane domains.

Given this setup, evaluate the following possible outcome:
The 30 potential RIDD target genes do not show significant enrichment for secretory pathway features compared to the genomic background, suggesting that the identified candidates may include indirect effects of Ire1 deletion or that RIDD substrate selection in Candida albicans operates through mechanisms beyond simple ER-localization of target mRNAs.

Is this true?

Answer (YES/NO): NO